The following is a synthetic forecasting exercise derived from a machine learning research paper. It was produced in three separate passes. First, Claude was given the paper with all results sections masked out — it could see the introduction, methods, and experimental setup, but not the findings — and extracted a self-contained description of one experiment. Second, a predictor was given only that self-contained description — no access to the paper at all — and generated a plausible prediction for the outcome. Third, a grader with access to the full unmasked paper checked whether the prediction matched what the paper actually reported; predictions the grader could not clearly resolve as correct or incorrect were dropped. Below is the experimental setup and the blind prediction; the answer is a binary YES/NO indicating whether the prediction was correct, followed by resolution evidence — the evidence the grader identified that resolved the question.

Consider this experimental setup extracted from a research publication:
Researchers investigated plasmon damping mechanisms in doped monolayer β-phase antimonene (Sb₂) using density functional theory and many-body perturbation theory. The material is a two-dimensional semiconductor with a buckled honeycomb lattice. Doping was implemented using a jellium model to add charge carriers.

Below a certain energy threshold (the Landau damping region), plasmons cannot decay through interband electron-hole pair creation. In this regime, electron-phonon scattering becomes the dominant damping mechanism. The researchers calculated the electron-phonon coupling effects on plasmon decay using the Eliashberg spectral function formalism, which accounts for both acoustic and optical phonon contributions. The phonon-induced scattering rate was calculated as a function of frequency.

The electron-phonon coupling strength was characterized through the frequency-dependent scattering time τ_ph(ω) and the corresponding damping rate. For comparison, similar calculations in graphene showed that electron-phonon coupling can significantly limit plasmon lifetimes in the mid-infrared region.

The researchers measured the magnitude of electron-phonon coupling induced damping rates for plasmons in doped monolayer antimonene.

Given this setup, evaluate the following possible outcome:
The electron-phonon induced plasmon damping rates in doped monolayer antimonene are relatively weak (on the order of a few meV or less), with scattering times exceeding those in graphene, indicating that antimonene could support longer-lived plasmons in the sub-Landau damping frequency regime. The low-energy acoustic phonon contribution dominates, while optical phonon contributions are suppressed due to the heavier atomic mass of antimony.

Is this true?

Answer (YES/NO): NO